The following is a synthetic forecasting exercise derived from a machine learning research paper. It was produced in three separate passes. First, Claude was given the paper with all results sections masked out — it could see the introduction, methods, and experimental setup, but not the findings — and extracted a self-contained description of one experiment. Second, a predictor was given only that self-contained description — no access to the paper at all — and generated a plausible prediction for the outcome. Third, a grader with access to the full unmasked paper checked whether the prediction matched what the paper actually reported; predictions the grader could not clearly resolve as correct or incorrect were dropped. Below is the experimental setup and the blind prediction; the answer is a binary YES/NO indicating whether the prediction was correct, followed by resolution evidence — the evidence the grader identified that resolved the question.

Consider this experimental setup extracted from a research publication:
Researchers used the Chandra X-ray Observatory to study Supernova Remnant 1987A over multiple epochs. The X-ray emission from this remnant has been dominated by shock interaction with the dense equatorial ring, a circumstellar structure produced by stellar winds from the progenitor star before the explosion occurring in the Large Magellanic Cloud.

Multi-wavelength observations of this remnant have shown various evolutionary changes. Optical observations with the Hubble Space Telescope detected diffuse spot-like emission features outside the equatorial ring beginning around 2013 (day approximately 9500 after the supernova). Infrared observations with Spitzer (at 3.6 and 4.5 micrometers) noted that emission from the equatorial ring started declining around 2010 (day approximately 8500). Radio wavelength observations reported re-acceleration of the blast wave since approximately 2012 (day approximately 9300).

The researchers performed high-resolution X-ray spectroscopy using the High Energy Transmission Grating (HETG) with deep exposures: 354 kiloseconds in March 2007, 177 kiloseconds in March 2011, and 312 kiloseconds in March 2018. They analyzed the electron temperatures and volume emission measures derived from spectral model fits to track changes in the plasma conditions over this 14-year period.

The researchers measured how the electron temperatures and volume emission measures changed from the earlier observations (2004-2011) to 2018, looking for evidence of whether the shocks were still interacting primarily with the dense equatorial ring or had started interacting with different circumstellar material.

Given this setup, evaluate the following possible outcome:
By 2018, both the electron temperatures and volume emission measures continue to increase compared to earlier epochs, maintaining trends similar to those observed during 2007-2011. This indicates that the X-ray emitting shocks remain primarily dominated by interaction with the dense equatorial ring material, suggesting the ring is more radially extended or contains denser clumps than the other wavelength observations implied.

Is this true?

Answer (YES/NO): NO